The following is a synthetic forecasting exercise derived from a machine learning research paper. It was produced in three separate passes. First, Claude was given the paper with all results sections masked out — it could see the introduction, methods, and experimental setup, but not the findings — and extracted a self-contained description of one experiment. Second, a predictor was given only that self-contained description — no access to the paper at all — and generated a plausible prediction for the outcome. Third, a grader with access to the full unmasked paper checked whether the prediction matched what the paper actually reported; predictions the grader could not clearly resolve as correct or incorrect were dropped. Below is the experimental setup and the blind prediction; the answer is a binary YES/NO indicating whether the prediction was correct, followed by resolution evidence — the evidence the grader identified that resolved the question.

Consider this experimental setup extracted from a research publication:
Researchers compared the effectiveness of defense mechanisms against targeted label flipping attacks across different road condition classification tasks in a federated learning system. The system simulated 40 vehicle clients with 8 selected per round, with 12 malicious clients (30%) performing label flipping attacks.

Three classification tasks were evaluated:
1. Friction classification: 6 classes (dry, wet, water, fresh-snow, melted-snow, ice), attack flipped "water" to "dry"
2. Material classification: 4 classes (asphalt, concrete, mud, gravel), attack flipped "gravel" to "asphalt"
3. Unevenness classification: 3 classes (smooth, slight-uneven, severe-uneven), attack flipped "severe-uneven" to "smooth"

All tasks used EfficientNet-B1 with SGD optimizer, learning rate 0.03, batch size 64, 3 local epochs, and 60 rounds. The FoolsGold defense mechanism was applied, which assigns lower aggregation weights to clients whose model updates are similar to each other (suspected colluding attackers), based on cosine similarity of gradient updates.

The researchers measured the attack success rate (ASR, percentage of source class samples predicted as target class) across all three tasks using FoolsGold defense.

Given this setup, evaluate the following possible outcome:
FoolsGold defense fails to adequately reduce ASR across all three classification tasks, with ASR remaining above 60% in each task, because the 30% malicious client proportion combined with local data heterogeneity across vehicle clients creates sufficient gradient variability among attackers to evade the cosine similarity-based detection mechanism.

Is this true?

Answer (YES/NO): NO